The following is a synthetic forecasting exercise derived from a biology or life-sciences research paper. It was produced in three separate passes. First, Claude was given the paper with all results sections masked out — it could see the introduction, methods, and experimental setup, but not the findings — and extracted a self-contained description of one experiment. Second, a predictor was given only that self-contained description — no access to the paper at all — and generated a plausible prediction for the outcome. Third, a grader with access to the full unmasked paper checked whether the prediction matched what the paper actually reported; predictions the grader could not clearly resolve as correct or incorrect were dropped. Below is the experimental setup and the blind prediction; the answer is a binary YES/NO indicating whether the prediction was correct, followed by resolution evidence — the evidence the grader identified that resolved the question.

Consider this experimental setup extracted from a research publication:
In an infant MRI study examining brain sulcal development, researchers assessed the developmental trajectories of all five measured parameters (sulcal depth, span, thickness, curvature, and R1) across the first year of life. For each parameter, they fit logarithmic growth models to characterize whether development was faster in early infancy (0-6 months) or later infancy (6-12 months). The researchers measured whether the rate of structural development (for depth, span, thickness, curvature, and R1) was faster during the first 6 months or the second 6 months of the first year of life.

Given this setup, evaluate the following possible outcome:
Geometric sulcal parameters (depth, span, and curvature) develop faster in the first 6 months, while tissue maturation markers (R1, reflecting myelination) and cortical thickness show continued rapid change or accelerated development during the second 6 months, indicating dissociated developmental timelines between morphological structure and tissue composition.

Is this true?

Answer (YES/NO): NO